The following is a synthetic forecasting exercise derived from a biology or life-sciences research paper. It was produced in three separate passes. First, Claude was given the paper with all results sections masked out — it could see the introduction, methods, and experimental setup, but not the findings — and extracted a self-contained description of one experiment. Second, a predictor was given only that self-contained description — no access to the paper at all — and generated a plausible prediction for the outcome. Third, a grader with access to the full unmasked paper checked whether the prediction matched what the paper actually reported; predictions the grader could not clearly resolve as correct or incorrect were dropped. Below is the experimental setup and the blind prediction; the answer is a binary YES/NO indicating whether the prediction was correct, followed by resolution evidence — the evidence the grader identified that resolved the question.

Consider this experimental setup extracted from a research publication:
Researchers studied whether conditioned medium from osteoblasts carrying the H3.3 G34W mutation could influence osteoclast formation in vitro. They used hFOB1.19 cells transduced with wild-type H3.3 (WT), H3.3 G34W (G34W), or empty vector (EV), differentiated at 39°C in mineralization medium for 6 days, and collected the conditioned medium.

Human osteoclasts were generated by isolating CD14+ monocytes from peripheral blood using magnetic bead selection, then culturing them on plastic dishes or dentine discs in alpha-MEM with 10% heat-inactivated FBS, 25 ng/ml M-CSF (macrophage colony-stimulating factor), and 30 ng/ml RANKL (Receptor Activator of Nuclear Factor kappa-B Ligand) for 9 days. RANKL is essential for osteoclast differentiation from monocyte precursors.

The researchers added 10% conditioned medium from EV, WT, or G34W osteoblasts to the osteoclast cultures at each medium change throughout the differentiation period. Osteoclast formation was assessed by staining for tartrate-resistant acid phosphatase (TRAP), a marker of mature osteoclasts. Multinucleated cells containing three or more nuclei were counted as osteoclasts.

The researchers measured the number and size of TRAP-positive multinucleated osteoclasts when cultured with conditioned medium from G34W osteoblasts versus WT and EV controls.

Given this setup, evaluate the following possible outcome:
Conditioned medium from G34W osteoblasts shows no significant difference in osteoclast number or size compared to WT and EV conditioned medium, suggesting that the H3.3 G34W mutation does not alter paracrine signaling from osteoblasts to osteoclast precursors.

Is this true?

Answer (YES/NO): NO